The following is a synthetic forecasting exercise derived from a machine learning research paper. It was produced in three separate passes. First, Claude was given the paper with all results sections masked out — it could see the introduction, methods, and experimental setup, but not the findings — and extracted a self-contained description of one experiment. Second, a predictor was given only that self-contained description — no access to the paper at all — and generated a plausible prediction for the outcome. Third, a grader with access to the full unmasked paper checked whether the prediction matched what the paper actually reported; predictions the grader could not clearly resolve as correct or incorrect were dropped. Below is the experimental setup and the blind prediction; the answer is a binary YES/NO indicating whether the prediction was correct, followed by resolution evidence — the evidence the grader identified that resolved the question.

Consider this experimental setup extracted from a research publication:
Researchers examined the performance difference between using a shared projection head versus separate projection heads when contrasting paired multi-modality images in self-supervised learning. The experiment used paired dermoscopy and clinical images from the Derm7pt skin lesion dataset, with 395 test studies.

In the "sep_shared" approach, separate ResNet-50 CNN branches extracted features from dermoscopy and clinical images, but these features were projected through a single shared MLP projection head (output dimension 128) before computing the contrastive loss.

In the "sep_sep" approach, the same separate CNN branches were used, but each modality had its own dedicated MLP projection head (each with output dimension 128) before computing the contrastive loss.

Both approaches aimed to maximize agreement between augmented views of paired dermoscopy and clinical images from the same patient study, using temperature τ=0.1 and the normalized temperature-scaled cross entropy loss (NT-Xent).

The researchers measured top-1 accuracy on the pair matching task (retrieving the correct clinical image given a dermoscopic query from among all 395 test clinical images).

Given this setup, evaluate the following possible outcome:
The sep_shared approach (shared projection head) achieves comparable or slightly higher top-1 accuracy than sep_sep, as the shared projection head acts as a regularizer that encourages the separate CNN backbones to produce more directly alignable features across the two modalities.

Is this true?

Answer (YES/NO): NO